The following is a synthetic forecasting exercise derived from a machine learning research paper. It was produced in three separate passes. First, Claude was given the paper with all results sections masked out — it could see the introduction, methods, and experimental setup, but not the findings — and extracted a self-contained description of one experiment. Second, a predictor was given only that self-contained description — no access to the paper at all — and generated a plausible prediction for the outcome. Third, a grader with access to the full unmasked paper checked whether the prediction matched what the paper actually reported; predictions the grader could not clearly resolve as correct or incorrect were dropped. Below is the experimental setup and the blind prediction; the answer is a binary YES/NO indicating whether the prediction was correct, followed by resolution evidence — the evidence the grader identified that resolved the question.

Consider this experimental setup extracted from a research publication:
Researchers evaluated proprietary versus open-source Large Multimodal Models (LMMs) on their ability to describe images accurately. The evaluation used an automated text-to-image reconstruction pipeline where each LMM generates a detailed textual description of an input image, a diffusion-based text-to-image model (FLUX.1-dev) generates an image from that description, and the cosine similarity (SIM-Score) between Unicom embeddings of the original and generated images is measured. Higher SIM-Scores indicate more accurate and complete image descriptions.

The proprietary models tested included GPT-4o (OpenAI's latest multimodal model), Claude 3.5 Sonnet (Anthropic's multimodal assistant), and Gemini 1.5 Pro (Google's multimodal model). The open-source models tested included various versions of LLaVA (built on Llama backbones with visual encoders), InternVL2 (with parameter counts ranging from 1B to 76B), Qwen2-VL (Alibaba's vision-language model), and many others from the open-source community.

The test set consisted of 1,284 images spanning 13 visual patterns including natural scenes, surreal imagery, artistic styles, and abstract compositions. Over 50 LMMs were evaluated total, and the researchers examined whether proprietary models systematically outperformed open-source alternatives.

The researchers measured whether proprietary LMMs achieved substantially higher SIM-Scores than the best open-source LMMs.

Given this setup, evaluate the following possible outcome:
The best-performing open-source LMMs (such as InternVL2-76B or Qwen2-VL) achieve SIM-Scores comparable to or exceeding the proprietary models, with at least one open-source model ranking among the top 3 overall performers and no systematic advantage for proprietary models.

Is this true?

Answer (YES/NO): YES